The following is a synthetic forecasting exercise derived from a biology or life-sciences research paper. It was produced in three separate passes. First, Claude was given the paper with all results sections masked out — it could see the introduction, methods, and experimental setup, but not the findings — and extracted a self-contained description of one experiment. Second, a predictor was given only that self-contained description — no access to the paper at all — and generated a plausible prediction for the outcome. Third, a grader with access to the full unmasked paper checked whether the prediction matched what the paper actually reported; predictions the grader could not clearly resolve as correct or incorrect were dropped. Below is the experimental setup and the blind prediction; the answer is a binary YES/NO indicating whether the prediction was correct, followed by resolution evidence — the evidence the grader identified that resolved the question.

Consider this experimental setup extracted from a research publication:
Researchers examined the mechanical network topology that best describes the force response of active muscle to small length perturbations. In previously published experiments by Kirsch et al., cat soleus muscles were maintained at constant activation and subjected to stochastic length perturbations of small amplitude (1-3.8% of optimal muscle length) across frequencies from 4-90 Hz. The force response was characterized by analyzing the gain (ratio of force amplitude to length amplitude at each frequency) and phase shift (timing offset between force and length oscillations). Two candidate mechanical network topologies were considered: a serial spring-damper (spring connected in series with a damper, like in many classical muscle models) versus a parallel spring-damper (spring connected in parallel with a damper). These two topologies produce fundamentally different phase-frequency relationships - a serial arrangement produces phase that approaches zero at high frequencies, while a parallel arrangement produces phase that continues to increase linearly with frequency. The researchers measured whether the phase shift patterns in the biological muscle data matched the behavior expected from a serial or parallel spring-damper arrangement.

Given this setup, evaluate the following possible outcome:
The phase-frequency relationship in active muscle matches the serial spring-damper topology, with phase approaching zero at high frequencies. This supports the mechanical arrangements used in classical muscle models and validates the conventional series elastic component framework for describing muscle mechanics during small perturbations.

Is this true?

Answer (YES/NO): NO